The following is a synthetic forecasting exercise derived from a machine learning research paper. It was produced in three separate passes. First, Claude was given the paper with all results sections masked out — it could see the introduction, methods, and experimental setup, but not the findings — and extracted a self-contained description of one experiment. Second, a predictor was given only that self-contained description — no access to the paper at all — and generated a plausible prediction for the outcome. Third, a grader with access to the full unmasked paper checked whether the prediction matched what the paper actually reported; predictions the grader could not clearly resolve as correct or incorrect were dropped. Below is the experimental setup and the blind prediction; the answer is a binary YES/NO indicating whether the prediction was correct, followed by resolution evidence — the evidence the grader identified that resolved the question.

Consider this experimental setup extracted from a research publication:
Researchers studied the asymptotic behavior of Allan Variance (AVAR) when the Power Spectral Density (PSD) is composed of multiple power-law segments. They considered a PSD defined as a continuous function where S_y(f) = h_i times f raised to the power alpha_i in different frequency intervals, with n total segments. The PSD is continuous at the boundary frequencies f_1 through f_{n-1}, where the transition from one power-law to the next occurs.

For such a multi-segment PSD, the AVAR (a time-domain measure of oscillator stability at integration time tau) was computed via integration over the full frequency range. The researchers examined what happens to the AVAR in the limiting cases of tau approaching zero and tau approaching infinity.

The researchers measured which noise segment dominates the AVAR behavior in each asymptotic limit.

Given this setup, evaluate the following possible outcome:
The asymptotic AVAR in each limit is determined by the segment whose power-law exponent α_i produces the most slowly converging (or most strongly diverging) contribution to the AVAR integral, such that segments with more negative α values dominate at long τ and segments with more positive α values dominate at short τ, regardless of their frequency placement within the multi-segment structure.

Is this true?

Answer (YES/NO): NO